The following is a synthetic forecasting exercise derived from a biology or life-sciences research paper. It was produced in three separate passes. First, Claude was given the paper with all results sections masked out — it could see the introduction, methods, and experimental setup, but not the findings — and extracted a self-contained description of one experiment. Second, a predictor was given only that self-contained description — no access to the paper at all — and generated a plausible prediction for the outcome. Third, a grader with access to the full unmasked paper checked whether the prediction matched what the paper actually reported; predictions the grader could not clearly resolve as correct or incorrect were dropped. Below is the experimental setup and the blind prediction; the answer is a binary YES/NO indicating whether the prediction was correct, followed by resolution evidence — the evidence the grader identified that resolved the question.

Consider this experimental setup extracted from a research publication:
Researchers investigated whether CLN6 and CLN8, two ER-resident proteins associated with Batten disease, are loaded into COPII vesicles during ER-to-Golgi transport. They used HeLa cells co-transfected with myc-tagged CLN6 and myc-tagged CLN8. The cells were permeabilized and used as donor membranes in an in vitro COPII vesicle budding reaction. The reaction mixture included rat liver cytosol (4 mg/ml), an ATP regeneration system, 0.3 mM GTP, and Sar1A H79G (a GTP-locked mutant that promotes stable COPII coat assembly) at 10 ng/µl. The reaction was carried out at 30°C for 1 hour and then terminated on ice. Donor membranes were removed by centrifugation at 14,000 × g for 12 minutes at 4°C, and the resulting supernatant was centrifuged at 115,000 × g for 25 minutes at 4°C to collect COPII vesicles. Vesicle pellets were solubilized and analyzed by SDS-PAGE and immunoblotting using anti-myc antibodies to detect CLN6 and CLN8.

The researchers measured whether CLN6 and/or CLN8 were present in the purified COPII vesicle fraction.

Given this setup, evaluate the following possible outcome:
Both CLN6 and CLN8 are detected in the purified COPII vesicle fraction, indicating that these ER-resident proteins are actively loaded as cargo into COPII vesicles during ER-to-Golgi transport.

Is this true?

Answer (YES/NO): NO